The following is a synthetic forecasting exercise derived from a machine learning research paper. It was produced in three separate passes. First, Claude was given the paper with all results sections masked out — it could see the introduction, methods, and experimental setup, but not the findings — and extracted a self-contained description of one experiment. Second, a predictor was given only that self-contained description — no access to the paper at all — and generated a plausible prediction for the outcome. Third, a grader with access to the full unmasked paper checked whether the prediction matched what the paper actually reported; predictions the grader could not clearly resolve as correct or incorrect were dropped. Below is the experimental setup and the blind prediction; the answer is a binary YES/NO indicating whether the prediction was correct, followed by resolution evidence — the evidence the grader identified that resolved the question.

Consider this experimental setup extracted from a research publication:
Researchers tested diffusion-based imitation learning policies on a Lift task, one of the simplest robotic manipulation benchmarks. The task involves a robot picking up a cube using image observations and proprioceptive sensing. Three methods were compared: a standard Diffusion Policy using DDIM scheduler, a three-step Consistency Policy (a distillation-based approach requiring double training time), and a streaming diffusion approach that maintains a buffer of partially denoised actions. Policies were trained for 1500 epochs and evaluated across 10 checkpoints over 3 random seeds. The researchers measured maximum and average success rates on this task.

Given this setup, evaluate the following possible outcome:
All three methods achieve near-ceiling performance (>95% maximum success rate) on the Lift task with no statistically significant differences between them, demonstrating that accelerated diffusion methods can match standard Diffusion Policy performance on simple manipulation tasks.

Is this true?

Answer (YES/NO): YES